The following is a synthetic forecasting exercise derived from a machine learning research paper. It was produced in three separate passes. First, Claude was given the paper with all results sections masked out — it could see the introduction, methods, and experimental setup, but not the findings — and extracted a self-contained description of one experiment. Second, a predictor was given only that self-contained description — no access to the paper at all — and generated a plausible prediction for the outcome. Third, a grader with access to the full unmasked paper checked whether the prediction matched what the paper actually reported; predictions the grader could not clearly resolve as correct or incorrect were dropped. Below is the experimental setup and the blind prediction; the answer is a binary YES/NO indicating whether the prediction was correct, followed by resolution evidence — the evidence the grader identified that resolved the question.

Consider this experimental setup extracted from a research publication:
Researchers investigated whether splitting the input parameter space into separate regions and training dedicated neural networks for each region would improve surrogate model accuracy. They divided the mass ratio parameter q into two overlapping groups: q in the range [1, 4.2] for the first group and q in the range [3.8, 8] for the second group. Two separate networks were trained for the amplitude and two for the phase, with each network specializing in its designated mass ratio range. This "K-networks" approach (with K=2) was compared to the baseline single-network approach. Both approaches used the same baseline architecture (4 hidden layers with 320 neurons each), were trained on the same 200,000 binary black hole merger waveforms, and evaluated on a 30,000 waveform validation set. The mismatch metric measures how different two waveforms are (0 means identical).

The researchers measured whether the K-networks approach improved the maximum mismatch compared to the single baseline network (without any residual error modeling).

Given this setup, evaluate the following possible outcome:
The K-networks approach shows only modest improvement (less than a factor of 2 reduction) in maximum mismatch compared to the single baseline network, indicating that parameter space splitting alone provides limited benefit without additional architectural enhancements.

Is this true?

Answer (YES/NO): NO